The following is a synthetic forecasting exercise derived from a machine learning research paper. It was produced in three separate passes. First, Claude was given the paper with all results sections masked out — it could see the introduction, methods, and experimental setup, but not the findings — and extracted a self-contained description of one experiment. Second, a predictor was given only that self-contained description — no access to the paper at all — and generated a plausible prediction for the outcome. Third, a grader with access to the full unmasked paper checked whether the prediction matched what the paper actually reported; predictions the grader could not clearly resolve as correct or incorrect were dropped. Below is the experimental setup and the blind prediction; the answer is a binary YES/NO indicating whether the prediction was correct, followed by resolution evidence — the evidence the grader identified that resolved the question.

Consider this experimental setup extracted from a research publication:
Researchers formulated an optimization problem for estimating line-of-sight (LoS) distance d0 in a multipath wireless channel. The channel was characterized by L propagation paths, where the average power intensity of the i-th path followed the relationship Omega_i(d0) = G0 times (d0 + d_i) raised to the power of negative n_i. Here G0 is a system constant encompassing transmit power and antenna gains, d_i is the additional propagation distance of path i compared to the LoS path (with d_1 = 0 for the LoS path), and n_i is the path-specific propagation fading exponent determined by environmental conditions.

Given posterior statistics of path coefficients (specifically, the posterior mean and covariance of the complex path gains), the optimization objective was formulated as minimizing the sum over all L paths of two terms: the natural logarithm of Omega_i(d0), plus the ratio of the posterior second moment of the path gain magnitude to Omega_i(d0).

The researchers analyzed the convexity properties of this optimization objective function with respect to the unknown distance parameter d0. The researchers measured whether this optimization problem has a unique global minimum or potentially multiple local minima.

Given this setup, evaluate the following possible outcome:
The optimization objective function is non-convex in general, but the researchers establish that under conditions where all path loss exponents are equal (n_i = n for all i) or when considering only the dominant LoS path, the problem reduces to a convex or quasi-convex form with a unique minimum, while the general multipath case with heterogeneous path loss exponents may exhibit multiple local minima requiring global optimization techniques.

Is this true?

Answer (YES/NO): NO